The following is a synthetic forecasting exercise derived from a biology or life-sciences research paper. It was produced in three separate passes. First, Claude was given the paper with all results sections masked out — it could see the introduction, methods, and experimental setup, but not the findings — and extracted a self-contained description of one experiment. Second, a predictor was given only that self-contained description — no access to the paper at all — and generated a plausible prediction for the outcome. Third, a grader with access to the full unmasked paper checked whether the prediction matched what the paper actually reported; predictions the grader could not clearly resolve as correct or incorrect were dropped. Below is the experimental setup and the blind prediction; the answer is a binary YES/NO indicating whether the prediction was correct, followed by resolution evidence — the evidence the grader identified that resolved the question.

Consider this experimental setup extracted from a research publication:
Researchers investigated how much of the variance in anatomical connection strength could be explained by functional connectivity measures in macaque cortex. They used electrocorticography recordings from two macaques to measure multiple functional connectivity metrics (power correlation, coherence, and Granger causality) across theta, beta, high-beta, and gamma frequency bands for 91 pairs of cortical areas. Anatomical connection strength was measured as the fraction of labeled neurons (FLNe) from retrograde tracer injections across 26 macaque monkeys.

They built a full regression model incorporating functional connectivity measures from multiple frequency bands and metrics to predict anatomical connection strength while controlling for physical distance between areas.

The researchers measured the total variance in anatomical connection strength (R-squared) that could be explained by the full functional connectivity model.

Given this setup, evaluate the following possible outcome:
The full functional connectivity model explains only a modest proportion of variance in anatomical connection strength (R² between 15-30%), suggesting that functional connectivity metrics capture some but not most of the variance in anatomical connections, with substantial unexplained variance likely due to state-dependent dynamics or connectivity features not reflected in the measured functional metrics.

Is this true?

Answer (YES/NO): NO